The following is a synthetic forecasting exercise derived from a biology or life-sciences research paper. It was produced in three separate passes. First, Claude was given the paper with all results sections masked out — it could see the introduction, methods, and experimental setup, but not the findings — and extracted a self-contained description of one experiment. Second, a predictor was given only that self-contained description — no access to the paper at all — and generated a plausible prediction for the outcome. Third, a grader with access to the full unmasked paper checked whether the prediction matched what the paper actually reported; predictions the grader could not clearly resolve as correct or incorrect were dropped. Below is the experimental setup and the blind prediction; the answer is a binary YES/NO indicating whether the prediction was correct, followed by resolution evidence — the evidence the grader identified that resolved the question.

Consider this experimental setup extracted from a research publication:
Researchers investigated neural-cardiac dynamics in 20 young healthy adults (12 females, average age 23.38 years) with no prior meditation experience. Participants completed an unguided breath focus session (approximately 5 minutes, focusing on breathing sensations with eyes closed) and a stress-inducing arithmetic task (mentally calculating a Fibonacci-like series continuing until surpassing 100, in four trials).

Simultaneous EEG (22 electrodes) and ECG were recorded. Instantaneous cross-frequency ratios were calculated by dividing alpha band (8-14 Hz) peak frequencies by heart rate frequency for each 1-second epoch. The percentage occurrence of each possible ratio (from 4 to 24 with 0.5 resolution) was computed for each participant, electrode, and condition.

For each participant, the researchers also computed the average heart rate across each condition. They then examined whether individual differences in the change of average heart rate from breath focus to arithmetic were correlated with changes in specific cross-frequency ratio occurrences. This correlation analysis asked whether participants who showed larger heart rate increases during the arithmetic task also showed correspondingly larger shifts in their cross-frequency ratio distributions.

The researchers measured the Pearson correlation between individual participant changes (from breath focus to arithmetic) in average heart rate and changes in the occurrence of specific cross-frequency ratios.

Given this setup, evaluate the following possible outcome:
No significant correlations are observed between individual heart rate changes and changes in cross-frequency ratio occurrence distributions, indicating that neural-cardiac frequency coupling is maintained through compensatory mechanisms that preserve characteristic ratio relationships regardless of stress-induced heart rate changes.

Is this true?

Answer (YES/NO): NO